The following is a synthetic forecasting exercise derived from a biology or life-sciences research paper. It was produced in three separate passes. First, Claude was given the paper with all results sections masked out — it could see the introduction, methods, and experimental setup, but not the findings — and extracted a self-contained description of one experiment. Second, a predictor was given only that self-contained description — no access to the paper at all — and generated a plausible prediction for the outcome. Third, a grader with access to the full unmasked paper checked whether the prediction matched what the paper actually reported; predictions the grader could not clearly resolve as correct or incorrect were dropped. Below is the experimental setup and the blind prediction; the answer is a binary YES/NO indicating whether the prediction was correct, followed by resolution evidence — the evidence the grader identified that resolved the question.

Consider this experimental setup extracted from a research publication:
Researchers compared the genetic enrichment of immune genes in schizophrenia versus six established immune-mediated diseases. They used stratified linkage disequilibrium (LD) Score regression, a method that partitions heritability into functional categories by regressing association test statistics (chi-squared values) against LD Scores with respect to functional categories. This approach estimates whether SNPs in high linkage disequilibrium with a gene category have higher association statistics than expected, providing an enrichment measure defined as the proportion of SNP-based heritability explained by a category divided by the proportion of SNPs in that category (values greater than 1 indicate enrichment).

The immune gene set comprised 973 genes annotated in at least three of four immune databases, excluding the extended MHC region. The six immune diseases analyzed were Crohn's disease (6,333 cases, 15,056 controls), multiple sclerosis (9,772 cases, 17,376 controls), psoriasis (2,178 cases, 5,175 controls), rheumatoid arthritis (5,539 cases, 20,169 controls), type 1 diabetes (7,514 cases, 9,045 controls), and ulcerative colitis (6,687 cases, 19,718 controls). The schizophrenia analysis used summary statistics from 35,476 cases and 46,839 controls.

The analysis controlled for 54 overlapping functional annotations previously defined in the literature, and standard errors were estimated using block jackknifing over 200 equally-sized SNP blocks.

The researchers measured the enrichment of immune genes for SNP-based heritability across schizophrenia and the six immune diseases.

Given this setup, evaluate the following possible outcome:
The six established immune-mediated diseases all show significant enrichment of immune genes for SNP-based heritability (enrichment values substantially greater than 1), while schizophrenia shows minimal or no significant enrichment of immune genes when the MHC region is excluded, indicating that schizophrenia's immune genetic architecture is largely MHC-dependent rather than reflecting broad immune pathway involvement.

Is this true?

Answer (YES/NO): YES